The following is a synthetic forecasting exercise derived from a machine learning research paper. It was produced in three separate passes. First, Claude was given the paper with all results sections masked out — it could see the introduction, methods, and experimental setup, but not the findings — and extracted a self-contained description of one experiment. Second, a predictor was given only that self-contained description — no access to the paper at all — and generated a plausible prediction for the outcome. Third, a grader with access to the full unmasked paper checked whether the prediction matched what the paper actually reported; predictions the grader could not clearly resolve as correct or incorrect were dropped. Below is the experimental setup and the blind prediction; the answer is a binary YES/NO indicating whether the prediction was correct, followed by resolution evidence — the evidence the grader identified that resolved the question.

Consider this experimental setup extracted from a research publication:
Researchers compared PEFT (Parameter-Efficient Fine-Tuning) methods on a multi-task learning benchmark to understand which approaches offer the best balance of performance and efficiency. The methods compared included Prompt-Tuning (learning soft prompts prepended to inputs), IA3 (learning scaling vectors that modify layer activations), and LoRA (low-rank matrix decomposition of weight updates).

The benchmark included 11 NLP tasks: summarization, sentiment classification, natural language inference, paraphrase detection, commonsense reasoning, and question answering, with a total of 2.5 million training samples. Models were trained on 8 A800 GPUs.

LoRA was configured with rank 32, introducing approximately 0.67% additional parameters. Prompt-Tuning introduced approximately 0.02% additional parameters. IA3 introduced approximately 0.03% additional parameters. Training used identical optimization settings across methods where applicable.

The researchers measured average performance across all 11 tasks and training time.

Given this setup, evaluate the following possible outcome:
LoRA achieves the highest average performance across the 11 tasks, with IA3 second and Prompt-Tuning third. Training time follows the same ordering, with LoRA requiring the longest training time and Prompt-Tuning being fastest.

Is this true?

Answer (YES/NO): YES